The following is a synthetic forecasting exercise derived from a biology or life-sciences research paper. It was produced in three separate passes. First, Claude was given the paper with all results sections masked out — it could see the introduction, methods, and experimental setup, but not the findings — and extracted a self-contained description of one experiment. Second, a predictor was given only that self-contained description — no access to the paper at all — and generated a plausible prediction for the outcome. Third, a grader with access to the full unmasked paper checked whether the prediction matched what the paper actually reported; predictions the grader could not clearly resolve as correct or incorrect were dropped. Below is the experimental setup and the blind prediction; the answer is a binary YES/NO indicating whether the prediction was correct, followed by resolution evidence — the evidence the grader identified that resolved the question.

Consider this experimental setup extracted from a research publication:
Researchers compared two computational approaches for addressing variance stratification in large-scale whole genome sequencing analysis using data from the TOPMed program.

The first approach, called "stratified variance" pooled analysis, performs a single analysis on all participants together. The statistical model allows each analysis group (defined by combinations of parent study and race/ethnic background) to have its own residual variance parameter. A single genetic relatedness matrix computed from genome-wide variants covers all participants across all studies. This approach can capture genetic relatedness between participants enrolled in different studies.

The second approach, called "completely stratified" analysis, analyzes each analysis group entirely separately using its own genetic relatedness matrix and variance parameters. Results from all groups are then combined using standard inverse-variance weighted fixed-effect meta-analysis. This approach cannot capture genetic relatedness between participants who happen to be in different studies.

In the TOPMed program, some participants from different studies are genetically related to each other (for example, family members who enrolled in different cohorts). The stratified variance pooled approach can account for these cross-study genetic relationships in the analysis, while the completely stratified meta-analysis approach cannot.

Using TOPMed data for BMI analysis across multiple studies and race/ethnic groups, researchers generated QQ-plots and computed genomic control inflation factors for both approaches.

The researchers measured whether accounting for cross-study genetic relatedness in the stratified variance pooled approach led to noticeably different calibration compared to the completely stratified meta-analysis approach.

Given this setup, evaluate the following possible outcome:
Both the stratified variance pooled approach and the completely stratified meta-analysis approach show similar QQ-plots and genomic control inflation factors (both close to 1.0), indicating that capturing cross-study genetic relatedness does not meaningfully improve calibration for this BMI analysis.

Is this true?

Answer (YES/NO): NO